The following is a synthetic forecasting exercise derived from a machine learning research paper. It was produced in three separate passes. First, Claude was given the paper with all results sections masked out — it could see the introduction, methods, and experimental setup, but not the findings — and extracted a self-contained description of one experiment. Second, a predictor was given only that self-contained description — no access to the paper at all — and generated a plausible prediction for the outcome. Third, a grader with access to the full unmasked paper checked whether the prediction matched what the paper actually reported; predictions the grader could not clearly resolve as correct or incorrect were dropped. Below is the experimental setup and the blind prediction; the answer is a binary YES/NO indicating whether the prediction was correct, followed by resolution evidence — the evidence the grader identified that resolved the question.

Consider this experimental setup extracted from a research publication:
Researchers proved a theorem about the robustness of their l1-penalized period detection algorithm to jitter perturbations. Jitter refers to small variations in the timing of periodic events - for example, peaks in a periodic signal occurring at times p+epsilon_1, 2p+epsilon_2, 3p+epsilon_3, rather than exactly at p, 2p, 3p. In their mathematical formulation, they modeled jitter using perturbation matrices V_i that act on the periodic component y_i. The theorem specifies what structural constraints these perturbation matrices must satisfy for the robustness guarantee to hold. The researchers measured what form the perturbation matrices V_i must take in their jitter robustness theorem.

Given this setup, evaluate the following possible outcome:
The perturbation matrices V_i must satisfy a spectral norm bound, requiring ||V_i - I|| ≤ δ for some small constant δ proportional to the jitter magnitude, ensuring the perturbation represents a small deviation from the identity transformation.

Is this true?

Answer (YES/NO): NO